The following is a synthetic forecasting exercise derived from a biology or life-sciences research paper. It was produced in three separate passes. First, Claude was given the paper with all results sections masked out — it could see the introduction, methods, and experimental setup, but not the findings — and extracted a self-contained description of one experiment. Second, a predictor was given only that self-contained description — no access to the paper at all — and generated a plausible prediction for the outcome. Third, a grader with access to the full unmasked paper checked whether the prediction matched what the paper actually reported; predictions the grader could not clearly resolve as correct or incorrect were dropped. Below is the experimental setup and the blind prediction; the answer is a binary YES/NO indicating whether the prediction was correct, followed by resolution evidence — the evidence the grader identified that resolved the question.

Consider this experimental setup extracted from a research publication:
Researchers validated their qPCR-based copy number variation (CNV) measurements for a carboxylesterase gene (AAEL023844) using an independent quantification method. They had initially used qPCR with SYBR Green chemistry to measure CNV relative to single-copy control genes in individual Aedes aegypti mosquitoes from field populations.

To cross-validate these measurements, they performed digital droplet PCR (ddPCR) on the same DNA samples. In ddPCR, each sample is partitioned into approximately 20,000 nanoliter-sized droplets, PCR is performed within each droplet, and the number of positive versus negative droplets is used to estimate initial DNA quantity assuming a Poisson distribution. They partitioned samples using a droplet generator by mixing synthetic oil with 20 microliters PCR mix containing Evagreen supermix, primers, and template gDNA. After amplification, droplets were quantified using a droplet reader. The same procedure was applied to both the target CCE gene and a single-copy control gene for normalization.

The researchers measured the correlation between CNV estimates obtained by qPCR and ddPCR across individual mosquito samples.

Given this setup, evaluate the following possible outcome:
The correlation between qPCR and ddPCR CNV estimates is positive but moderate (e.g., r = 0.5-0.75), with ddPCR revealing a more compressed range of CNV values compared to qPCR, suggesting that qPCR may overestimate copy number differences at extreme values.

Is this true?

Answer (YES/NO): NO